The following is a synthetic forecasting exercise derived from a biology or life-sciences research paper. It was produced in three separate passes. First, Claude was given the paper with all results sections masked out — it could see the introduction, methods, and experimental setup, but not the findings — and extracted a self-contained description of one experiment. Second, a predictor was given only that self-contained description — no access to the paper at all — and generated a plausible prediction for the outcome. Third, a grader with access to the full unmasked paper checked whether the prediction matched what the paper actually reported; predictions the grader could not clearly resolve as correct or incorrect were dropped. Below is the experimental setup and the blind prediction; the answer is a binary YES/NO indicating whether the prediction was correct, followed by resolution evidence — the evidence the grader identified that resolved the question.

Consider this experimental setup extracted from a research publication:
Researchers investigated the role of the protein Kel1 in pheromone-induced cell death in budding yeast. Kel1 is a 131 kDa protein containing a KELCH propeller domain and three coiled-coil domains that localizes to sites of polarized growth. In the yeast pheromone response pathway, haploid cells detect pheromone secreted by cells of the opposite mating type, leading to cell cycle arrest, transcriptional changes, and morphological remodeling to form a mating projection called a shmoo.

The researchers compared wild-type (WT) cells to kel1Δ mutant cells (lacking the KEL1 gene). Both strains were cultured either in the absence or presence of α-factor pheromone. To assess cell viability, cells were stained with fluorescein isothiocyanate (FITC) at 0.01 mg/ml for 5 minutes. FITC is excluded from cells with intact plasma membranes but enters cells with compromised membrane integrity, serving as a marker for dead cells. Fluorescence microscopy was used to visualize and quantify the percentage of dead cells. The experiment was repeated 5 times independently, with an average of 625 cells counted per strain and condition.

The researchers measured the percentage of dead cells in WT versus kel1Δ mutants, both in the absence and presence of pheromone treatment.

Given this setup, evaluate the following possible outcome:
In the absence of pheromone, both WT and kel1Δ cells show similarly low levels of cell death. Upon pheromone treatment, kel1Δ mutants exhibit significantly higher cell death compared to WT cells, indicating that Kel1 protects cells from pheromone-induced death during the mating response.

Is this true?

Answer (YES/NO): YES